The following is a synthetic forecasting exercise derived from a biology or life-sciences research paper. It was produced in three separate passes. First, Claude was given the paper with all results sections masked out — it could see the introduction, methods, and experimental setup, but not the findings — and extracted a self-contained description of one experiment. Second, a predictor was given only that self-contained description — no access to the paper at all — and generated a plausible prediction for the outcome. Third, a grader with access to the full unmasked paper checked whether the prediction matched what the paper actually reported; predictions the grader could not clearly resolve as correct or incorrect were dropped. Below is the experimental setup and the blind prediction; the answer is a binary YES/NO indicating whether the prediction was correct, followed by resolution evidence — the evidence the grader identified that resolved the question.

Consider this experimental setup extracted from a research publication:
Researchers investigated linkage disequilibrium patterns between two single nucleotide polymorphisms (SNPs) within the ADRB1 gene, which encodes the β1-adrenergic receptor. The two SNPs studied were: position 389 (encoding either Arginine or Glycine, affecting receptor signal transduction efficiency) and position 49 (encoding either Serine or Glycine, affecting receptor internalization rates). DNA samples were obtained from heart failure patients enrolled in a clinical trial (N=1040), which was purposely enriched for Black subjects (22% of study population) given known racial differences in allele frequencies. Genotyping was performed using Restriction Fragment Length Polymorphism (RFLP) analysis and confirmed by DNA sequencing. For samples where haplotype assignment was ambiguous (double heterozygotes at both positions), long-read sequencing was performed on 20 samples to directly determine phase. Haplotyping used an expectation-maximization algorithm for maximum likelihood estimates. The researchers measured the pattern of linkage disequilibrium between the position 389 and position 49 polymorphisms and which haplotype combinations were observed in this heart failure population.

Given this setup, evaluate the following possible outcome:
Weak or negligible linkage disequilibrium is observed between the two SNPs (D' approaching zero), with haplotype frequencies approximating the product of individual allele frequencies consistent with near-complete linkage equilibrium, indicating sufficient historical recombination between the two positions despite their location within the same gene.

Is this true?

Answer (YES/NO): NO